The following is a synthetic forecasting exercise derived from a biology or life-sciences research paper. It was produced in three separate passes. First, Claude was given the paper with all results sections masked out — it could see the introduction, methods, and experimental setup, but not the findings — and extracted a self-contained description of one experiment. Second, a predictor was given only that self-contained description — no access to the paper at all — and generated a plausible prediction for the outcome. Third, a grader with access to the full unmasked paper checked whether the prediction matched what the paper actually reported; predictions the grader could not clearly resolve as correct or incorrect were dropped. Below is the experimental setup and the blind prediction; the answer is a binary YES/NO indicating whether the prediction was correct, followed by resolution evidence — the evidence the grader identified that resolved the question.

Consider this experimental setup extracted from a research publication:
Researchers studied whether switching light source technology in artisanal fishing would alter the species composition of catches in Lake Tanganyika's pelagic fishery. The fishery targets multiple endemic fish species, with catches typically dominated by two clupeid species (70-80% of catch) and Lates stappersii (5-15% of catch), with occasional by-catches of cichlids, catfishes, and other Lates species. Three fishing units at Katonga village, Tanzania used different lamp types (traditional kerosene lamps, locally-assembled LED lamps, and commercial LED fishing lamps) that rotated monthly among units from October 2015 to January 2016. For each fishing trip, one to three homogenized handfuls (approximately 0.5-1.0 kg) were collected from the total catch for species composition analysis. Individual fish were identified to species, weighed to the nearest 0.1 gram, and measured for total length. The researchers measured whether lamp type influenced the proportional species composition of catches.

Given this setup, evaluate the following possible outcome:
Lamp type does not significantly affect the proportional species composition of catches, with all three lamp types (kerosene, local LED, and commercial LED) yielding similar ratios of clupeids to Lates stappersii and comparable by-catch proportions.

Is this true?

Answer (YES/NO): YES